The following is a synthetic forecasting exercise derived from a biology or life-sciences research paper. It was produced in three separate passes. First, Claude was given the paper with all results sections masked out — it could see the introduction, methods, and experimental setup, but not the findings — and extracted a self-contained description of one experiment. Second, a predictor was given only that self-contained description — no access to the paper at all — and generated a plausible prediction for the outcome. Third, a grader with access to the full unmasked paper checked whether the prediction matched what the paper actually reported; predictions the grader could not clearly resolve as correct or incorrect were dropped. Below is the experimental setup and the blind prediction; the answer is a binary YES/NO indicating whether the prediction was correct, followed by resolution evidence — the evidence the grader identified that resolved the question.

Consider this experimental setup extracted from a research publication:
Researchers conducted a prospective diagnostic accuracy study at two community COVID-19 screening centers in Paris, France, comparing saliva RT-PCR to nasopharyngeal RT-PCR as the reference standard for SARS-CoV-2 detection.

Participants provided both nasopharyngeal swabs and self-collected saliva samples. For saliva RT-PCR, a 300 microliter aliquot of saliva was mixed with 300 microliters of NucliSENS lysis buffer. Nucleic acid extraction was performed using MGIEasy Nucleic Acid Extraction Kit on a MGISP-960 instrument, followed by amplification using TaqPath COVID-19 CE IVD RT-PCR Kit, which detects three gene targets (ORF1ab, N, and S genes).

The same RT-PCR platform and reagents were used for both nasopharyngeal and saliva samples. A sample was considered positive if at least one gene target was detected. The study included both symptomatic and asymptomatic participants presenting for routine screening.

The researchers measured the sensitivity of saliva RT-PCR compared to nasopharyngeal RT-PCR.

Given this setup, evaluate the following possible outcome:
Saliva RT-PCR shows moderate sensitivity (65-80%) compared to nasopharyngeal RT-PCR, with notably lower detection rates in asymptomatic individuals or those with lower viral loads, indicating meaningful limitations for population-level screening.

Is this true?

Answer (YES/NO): NO